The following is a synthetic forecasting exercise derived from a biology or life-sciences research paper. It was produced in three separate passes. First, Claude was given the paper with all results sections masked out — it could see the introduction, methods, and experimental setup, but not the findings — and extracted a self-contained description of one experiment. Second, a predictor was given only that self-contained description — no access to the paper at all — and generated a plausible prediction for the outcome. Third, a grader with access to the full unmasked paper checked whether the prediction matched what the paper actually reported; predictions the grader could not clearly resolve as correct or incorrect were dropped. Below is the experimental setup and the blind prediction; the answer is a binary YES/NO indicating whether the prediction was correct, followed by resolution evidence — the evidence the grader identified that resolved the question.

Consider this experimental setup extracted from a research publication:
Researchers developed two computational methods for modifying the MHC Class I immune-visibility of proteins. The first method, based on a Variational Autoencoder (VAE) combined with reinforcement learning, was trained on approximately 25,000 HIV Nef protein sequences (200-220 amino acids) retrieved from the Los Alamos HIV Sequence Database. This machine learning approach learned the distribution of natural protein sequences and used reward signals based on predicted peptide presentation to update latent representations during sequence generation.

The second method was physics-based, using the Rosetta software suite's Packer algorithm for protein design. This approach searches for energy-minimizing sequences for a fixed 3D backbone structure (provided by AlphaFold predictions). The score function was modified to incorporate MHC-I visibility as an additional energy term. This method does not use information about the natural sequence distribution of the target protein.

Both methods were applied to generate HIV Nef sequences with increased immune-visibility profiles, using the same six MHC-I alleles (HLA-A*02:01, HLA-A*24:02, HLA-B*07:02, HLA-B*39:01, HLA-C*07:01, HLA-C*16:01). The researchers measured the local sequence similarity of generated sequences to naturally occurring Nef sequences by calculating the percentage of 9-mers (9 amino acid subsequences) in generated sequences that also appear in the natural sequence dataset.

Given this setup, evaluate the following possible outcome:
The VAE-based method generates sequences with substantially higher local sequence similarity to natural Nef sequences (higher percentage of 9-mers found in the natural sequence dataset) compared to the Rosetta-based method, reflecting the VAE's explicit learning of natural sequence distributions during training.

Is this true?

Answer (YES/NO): YES